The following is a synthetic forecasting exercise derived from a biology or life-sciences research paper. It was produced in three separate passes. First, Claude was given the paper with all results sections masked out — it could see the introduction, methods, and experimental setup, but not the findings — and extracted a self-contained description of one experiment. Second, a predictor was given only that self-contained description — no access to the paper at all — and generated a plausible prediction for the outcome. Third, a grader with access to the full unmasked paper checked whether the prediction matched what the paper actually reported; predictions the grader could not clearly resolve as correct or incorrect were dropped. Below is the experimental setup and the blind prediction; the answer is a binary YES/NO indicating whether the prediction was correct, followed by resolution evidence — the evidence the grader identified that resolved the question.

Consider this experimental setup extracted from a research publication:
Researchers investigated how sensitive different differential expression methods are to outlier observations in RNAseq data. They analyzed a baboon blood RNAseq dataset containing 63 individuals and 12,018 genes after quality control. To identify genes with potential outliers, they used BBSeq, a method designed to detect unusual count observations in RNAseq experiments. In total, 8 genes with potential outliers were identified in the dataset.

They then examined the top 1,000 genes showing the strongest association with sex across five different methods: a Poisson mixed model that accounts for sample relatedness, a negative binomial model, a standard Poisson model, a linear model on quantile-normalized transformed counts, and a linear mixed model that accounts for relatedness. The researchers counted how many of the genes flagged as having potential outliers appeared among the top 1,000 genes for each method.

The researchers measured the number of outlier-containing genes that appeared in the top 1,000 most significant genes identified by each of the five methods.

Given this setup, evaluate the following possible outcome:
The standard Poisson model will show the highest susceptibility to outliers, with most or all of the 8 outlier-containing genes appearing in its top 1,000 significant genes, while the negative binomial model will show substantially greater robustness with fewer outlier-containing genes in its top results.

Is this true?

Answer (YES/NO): NO